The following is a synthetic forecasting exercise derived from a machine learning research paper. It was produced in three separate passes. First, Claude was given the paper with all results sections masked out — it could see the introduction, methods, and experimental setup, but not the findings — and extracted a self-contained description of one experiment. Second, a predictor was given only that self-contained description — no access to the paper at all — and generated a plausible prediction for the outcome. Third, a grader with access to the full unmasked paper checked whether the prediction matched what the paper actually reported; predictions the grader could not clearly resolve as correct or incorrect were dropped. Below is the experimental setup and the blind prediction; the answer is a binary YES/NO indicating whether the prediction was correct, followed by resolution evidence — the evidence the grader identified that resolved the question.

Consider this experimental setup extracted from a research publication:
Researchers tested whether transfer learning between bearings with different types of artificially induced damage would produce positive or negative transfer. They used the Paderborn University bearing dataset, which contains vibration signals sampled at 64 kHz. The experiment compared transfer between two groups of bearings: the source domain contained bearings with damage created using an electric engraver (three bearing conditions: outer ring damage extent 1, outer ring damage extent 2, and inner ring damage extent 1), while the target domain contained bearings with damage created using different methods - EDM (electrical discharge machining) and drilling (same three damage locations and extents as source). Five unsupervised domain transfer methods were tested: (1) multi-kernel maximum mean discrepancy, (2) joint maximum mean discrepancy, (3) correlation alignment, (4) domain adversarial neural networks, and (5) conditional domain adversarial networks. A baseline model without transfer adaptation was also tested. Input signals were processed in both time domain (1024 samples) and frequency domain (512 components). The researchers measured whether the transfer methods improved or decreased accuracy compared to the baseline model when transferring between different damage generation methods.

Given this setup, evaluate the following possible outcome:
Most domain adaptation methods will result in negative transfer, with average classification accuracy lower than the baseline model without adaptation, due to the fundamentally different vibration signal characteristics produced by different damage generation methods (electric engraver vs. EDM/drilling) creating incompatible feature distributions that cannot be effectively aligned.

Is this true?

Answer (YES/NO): YES